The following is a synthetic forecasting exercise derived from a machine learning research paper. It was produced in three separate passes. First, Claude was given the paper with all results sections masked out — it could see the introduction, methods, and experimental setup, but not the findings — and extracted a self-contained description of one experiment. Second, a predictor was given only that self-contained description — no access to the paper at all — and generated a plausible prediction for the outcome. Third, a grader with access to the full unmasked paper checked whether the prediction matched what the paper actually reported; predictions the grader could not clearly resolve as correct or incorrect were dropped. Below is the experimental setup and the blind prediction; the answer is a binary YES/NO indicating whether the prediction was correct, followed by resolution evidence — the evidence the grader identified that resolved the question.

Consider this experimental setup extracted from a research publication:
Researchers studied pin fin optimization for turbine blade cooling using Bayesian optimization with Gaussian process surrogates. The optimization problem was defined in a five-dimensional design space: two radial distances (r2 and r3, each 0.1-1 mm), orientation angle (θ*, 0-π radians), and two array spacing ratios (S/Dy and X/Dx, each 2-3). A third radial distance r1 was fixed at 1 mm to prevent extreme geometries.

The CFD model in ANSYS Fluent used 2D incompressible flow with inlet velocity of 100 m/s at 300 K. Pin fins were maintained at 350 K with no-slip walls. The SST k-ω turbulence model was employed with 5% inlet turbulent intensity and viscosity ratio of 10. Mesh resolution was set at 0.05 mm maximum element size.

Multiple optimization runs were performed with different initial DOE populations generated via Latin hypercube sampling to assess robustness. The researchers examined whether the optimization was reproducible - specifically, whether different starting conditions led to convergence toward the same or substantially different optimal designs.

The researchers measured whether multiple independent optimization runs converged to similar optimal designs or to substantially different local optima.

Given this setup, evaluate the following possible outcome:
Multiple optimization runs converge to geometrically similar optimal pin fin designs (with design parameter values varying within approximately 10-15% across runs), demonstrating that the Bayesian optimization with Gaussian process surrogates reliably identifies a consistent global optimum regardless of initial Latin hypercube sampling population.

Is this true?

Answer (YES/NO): NO